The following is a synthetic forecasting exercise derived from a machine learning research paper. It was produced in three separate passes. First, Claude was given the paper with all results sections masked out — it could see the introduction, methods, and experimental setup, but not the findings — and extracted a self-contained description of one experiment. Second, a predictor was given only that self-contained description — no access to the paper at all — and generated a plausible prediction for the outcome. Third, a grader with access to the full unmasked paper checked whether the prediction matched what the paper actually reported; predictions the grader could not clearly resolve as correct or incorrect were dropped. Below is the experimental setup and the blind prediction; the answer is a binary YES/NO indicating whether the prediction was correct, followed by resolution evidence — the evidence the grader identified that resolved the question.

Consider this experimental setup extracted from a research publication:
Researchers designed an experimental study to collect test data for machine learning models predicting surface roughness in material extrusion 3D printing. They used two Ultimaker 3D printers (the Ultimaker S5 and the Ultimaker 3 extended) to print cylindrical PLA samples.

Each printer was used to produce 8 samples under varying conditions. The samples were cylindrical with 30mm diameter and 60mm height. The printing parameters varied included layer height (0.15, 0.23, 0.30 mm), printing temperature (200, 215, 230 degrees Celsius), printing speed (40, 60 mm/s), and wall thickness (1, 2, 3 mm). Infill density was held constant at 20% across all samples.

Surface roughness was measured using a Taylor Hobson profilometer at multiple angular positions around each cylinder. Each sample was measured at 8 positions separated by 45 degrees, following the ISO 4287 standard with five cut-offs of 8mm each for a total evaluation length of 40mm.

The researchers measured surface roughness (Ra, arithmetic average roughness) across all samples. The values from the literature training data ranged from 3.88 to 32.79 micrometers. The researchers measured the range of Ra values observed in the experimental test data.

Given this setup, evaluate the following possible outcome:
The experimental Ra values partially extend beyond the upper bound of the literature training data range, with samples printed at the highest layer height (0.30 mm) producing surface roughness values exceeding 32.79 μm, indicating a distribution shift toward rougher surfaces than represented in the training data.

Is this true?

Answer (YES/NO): NO